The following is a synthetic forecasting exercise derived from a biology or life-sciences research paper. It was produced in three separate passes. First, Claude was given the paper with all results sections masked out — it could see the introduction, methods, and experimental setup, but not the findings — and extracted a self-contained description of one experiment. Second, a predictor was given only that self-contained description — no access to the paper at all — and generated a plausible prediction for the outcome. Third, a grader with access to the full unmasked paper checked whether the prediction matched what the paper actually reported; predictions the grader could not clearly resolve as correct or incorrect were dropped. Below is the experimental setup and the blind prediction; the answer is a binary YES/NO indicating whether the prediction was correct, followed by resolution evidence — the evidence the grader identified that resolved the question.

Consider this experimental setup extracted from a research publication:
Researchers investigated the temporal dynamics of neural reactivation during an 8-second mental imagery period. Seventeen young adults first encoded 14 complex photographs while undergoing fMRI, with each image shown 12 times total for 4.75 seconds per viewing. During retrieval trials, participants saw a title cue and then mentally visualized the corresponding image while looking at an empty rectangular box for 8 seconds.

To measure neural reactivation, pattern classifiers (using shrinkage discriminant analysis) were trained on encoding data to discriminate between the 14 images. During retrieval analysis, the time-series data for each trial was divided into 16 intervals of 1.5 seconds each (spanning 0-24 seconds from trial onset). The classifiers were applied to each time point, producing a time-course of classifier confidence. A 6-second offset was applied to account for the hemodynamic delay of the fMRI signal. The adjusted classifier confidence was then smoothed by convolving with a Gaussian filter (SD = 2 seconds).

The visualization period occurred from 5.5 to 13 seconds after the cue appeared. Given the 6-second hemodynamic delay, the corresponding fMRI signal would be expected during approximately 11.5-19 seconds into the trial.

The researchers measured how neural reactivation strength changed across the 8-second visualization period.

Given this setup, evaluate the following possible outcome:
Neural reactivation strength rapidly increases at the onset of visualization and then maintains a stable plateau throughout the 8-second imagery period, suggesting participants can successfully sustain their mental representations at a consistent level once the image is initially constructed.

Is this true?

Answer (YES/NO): NO